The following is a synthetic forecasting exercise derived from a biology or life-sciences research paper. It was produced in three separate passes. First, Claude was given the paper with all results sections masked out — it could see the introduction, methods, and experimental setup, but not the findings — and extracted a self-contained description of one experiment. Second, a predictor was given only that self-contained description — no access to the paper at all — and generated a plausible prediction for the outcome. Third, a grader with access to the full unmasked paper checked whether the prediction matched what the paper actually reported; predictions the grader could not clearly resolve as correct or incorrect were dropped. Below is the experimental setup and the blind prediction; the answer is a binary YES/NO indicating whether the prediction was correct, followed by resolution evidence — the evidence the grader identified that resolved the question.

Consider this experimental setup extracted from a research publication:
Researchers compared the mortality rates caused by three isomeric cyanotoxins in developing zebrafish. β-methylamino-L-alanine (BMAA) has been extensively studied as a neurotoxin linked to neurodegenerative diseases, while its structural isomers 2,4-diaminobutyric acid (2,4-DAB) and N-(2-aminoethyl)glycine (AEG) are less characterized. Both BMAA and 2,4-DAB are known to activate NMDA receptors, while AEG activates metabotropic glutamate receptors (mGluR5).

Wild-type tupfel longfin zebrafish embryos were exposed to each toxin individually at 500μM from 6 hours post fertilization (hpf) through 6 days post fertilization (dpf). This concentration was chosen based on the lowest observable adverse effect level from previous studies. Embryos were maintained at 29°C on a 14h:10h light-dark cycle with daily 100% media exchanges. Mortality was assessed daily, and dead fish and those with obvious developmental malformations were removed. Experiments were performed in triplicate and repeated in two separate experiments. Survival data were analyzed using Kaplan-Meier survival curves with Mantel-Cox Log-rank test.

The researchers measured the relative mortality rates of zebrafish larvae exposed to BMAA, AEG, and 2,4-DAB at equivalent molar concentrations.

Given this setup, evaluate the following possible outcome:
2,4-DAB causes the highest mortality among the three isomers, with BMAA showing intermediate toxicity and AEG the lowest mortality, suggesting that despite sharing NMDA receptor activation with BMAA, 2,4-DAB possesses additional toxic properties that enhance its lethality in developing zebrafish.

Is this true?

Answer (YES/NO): YES